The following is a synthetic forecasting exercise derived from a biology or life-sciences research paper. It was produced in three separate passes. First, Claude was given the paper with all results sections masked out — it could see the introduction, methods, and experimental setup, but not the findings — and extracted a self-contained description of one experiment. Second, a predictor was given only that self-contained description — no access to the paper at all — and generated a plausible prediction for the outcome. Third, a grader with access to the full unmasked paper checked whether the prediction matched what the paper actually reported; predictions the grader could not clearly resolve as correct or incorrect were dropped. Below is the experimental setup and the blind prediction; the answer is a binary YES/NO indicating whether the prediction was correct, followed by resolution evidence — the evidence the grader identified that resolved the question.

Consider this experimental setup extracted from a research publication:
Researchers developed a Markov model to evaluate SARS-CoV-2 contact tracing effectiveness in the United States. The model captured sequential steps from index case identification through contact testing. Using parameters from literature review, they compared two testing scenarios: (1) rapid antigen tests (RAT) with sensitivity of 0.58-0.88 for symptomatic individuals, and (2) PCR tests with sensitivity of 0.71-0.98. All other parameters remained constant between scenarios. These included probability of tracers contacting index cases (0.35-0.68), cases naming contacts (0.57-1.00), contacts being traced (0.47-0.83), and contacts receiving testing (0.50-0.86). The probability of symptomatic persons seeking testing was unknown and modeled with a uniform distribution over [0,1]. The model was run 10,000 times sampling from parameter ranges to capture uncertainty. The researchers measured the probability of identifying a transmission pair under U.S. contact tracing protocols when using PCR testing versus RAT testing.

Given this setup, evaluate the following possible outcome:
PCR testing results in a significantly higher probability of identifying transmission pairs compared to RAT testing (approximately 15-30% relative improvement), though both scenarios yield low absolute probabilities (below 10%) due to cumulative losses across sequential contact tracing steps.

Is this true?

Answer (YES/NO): NO